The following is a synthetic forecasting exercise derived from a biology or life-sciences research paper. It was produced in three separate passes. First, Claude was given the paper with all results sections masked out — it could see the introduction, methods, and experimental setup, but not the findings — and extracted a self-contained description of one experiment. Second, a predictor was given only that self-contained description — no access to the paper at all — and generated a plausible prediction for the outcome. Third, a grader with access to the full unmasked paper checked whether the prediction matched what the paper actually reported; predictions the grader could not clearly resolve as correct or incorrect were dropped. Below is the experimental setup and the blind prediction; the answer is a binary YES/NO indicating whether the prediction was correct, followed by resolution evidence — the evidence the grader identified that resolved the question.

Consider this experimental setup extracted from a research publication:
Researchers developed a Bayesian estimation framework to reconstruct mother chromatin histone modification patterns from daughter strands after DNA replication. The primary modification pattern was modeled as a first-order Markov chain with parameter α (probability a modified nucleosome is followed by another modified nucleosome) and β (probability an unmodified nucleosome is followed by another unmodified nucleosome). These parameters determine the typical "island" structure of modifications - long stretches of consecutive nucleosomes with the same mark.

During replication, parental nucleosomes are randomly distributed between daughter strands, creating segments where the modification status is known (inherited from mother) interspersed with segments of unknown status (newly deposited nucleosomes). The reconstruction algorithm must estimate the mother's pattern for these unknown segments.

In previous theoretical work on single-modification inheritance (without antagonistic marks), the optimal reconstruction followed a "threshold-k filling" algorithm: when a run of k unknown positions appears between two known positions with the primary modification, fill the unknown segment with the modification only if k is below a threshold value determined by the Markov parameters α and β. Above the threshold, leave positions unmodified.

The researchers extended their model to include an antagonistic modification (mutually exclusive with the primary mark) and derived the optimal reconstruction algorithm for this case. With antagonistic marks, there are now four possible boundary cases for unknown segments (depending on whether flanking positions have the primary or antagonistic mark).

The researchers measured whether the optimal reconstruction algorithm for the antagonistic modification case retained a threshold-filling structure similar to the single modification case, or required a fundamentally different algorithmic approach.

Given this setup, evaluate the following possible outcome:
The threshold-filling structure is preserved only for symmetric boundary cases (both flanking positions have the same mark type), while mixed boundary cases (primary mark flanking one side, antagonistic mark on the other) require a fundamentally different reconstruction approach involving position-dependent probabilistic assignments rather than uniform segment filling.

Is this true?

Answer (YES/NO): NO